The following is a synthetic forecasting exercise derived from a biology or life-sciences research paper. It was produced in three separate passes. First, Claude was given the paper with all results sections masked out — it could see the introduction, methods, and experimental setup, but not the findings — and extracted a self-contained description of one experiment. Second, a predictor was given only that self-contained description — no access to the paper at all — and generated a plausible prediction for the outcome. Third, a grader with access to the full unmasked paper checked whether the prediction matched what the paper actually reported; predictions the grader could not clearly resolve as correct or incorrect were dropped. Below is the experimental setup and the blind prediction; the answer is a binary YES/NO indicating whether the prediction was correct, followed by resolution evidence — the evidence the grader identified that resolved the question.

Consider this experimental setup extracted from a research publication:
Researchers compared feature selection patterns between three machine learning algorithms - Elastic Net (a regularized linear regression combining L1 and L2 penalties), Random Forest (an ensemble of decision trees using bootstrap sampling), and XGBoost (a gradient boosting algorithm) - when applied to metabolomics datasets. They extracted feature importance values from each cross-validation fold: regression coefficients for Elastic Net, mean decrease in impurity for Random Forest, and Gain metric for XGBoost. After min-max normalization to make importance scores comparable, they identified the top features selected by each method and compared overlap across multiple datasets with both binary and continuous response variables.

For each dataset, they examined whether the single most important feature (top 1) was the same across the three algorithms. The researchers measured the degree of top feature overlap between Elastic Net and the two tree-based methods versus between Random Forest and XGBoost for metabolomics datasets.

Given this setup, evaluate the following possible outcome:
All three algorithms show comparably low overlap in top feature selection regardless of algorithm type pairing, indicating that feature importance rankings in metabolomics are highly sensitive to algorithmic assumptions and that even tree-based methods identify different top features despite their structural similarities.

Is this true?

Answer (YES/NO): NO